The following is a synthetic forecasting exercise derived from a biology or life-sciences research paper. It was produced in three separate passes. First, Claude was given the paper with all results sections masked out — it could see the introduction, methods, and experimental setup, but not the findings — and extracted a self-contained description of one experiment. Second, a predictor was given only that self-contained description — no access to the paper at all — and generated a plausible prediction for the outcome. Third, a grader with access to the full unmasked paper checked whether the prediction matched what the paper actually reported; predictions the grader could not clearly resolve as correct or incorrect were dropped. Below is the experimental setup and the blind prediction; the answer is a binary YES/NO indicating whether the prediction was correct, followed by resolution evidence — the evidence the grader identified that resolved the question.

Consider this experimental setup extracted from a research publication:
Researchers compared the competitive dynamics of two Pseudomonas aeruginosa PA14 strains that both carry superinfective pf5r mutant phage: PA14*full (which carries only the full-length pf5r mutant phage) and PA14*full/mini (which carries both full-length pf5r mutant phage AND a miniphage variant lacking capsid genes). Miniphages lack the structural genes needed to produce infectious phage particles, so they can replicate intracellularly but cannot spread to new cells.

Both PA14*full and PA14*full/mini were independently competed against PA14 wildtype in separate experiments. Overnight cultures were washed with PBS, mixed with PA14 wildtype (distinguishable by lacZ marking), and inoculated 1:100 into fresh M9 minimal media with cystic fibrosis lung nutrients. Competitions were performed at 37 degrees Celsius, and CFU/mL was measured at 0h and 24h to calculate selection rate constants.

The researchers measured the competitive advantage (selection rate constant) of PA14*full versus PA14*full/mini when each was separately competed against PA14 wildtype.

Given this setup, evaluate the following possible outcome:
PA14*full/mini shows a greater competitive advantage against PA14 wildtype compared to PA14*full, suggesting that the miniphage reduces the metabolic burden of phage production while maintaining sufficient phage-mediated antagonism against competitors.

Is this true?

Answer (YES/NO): YES